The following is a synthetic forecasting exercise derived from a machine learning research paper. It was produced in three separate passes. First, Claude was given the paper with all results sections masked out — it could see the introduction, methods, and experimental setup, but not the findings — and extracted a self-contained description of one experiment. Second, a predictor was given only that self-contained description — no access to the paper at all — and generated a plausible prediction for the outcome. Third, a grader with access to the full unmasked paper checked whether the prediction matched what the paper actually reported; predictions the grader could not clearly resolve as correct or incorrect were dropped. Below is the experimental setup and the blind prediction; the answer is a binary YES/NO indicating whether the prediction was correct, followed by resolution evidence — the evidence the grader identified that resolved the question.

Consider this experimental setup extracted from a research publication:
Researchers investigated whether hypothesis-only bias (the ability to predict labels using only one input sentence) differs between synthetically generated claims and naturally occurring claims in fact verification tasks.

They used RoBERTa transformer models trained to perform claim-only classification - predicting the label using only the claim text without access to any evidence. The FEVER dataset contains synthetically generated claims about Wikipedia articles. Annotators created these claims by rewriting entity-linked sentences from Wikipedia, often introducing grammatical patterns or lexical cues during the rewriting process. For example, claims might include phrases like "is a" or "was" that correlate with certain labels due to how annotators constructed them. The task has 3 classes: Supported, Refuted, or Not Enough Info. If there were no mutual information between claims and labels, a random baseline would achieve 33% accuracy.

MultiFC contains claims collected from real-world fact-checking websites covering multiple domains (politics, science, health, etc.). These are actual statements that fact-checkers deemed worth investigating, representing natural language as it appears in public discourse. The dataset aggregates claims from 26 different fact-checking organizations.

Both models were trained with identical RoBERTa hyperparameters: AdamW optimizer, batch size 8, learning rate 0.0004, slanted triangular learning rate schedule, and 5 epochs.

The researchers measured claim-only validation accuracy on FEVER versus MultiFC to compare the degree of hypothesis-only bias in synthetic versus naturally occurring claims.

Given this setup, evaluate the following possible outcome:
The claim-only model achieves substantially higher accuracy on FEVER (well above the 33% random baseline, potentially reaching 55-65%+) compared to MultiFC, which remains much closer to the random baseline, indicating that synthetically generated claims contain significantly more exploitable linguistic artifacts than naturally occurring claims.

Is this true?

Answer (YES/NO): NO